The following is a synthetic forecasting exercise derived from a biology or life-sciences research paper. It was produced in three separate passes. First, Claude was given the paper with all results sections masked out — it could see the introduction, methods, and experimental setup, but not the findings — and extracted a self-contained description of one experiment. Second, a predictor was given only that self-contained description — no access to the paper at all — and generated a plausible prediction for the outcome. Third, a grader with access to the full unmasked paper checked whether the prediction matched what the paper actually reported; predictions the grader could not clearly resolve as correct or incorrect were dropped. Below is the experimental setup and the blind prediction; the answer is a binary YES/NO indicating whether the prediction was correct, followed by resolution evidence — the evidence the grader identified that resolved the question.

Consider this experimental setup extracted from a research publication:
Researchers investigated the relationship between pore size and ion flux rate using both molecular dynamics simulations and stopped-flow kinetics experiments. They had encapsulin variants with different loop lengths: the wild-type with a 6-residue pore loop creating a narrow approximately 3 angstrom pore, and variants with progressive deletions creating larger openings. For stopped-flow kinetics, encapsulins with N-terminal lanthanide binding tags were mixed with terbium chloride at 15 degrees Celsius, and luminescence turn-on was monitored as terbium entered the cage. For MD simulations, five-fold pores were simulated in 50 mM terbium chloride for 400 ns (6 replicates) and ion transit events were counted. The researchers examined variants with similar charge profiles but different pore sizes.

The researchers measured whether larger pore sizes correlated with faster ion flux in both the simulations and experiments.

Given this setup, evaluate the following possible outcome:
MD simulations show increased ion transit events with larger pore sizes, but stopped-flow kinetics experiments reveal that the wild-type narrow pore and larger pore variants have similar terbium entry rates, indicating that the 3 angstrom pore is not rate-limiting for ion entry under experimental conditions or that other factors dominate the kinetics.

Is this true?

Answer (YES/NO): YES